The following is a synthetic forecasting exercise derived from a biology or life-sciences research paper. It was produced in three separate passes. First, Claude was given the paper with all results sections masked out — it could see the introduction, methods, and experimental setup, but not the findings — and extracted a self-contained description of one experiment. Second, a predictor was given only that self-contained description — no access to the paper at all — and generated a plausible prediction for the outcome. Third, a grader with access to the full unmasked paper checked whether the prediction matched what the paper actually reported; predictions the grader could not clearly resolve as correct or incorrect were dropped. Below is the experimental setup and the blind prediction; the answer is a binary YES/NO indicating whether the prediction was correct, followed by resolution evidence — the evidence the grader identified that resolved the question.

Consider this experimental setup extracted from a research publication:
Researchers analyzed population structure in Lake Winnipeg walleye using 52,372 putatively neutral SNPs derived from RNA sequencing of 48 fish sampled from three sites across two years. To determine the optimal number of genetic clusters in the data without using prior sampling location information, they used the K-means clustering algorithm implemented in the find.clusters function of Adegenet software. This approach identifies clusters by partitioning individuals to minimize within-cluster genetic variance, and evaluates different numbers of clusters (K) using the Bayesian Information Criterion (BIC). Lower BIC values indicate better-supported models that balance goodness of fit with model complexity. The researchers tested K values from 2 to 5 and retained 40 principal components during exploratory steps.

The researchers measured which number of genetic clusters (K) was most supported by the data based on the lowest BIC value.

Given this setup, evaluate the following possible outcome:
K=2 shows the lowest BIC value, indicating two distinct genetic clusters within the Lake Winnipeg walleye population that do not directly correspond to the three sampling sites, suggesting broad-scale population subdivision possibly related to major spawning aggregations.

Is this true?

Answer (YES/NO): YES